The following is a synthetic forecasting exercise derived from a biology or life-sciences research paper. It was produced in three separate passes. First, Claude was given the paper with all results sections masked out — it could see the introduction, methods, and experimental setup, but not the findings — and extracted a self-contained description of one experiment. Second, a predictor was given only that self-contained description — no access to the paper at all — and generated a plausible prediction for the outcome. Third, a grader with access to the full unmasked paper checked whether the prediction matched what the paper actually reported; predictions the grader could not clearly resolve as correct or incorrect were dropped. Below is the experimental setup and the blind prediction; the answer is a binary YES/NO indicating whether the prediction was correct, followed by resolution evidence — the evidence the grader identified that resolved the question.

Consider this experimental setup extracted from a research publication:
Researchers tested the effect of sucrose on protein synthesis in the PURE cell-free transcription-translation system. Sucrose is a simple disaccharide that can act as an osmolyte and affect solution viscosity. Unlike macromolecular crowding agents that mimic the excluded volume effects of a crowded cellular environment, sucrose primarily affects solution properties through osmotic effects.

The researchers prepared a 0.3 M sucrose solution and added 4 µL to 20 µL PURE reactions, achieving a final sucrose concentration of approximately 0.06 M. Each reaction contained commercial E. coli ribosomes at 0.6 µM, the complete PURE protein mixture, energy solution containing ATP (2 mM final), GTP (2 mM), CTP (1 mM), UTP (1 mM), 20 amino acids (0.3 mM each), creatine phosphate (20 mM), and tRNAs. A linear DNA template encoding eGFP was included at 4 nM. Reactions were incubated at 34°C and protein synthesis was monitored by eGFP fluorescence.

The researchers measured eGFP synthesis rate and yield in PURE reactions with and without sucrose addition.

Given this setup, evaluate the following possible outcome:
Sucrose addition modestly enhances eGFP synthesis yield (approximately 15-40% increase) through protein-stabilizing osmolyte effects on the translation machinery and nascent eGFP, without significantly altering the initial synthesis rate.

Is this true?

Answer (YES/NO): NO